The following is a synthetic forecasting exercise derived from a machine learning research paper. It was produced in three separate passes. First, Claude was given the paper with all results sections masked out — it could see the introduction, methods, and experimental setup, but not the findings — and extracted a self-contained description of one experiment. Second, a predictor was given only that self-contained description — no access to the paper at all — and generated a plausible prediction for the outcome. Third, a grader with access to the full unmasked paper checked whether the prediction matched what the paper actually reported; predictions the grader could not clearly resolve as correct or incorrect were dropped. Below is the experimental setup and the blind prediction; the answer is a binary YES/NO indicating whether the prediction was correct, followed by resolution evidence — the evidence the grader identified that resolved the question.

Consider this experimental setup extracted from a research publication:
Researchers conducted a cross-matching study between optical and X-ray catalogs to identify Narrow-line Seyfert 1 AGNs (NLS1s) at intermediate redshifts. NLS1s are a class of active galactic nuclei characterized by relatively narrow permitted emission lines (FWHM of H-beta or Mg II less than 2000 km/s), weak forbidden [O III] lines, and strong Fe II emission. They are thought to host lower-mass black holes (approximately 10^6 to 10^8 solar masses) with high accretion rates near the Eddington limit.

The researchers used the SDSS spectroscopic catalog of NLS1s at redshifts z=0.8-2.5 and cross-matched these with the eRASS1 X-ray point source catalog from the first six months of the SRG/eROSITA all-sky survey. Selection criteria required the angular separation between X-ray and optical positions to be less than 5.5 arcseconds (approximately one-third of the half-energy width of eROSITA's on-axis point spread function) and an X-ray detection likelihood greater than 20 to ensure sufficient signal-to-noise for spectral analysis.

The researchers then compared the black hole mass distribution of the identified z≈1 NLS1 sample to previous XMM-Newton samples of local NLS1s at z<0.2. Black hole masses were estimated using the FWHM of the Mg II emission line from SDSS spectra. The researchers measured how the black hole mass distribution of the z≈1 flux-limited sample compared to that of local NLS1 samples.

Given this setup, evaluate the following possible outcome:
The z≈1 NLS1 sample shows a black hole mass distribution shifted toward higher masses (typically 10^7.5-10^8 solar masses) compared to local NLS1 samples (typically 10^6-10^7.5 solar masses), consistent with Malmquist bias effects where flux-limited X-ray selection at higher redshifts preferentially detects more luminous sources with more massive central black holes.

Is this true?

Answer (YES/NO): YES